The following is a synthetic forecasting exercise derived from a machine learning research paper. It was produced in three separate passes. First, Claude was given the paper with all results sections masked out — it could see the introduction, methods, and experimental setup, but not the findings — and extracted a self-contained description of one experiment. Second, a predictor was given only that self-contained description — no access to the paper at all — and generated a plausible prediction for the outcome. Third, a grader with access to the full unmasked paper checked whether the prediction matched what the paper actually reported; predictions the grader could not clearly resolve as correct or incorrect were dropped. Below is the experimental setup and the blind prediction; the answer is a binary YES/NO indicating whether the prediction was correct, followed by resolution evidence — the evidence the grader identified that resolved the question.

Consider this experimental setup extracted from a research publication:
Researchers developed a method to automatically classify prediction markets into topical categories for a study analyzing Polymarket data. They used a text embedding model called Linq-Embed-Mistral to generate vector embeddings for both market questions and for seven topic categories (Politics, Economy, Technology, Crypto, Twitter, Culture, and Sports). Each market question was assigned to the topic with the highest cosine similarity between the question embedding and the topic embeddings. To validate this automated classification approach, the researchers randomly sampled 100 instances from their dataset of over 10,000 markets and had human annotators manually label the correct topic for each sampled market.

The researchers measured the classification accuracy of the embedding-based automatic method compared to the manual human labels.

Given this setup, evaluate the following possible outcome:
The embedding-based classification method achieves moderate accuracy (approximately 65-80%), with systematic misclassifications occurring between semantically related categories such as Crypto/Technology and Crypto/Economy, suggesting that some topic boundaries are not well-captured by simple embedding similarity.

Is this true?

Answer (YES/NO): NO